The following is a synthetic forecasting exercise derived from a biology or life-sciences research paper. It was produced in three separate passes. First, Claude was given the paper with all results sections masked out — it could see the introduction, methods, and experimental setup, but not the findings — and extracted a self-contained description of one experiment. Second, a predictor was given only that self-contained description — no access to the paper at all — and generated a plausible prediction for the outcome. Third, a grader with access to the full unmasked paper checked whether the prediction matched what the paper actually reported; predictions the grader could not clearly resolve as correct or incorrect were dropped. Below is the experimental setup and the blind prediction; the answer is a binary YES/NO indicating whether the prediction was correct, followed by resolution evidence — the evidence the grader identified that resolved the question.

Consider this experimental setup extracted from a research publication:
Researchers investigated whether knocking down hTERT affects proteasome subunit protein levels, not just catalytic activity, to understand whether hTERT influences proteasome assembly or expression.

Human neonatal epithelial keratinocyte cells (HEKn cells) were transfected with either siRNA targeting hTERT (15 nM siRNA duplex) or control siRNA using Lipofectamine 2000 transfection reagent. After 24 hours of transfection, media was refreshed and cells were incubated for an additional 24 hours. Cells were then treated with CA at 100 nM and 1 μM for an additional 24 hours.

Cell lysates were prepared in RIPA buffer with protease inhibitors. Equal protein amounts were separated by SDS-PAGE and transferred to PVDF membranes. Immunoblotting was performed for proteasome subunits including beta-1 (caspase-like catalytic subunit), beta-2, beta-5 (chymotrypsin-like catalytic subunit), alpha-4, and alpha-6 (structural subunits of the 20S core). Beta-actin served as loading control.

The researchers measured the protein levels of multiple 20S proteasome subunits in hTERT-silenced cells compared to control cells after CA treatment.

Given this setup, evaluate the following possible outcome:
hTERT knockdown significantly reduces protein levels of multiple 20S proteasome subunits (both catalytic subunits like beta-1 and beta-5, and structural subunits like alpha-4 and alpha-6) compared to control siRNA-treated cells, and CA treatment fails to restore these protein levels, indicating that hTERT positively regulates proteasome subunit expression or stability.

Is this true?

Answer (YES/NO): NO